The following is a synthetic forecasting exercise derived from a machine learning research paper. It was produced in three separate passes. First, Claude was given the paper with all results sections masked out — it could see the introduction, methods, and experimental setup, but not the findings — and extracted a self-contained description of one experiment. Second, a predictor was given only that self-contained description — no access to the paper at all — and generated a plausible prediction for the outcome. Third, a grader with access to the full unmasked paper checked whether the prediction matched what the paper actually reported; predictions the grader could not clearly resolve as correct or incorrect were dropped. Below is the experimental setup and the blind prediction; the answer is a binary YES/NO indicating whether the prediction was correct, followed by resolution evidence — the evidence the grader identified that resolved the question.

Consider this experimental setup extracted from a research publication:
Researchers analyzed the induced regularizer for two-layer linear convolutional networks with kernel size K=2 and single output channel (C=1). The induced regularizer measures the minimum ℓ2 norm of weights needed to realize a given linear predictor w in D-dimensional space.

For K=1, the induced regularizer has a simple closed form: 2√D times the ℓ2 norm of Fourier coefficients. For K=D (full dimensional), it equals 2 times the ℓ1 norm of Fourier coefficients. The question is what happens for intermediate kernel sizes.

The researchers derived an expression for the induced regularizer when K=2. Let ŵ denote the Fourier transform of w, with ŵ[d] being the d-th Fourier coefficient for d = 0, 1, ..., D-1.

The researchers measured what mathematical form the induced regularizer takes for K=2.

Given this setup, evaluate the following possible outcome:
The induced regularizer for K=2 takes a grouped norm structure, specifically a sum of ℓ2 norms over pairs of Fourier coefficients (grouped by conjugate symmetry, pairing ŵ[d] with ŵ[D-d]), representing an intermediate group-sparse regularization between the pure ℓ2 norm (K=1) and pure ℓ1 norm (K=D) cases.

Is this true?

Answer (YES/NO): NO